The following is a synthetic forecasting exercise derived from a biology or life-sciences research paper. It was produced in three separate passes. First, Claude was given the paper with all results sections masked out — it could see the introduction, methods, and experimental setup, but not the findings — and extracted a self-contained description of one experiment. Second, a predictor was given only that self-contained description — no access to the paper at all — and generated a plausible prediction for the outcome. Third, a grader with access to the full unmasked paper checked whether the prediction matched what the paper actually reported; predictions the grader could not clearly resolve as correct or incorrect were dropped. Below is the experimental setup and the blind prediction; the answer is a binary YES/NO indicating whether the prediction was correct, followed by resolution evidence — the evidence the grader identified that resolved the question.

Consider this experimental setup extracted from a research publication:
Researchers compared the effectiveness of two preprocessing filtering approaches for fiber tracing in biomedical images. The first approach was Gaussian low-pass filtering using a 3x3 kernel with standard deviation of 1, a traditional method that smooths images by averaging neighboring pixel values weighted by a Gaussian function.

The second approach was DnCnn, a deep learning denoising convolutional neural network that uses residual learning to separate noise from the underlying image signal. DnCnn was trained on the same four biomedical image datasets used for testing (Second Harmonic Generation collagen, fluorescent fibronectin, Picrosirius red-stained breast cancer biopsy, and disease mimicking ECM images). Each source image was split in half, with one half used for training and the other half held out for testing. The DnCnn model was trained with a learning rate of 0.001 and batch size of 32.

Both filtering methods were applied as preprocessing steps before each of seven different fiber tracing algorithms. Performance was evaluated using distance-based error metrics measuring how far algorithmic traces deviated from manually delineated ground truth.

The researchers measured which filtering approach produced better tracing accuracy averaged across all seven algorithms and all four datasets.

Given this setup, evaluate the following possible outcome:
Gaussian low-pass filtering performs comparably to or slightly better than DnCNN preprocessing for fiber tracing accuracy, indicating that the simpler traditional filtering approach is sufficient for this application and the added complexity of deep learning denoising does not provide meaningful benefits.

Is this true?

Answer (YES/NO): NO